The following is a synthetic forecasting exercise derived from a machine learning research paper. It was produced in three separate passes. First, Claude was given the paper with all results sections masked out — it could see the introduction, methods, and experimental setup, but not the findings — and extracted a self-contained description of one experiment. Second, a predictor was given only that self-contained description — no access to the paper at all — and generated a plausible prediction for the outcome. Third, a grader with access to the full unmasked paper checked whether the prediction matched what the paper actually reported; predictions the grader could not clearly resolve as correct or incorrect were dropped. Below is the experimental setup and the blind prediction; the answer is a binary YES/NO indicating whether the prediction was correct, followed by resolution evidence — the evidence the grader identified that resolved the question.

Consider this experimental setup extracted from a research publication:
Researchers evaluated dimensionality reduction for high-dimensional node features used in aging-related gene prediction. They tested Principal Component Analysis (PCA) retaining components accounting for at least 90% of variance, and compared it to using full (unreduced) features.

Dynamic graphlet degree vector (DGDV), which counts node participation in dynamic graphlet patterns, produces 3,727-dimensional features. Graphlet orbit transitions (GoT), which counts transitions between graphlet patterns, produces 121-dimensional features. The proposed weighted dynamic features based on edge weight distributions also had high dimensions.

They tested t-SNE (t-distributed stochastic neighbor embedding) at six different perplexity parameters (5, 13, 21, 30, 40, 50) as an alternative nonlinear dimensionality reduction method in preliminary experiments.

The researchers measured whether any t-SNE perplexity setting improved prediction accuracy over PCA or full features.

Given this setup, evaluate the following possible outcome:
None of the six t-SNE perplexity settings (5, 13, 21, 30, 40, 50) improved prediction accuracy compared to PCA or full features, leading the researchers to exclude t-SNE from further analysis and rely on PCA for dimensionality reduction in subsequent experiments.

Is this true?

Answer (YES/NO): YES